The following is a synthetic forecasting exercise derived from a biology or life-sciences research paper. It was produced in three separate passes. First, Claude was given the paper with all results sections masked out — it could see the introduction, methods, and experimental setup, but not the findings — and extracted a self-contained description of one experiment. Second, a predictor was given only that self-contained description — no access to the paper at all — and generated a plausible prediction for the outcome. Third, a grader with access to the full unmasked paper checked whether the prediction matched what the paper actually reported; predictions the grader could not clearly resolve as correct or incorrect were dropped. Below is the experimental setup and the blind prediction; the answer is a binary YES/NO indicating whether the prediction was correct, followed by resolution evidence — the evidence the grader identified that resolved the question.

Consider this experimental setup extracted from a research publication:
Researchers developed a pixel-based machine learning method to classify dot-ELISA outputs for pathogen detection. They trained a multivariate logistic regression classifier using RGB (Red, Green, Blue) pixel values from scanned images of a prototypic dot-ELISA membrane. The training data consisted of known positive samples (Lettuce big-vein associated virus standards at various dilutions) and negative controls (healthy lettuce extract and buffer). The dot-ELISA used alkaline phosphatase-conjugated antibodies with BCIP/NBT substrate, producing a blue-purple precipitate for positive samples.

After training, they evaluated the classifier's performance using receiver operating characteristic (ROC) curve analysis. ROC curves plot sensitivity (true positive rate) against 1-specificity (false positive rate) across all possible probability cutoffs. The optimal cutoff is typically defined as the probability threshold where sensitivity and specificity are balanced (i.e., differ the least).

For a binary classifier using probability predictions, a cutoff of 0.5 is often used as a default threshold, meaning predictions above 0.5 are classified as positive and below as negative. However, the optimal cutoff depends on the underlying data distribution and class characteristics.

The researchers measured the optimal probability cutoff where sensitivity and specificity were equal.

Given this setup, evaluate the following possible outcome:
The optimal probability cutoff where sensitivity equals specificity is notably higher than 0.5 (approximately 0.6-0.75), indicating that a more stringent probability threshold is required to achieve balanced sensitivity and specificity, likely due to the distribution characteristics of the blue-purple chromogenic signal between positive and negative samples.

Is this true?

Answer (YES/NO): NO